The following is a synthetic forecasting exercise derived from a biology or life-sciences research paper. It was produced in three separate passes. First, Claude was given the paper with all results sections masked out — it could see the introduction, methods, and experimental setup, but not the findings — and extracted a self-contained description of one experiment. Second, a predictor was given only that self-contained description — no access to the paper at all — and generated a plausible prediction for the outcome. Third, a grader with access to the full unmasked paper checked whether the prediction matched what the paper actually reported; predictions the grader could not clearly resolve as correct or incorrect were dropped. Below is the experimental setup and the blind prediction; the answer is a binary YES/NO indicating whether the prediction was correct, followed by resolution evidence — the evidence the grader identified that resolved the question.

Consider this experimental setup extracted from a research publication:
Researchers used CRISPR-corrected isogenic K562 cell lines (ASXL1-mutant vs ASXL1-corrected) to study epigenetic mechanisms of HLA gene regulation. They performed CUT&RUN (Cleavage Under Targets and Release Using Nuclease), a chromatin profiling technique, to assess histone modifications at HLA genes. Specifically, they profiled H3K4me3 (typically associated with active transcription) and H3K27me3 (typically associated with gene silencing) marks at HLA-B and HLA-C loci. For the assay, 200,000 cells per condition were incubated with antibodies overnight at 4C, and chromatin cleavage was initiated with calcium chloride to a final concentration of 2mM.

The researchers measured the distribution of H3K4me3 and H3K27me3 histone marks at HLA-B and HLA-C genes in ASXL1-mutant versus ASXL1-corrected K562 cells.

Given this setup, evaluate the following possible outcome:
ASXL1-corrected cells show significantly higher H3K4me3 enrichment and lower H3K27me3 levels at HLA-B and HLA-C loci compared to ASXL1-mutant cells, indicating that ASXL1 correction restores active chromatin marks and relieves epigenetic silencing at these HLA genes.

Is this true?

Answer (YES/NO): NO